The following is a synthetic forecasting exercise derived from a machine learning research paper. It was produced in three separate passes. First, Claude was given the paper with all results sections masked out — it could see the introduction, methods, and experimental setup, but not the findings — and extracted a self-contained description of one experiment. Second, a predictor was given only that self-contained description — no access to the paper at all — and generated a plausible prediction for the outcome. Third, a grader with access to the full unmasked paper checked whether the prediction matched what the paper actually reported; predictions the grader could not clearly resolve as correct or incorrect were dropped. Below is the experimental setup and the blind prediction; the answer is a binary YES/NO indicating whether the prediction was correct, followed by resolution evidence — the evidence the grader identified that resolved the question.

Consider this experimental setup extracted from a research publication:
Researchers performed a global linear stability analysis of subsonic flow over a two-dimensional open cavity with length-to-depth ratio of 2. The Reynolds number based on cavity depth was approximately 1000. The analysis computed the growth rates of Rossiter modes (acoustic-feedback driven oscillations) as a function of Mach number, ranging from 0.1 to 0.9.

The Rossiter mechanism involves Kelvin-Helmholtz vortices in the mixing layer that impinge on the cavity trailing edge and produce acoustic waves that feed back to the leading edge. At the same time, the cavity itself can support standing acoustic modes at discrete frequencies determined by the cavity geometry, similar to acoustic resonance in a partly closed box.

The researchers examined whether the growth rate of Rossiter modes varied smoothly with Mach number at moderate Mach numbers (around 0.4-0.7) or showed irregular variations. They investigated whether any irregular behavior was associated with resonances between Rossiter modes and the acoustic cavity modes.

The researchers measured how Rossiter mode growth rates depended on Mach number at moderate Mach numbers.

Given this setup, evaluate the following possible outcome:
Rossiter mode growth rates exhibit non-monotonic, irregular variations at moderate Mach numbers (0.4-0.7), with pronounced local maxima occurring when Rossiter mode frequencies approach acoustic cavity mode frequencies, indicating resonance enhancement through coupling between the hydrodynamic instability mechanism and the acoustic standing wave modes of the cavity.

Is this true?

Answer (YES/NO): NO